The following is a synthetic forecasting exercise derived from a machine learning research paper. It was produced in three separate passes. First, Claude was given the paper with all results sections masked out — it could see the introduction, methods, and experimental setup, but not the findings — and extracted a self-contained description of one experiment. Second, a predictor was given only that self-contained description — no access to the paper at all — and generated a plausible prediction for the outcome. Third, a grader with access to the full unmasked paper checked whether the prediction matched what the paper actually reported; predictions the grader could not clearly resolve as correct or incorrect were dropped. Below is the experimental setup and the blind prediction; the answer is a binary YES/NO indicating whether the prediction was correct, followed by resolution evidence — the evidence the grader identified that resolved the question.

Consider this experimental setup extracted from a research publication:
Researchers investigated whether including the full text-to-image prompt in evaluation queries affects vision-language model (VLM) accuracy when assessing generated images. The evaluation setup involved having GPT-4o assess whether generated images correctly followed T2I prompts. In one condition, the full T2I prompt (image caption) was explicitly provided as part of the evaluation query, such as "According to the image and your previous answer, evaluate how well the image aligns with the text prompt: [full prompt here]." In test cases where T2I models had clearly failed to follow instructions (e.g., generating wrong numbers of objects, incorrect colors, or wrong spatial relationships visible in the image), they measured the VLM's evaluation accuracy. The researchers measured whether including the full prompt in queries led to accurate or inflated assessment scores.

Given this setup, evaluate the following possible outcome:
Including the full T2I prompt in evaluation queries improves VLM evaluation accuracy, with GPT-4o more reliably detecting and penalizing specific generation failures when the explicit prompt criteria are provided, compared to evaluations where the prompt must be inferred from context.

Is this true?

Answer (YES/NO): NO